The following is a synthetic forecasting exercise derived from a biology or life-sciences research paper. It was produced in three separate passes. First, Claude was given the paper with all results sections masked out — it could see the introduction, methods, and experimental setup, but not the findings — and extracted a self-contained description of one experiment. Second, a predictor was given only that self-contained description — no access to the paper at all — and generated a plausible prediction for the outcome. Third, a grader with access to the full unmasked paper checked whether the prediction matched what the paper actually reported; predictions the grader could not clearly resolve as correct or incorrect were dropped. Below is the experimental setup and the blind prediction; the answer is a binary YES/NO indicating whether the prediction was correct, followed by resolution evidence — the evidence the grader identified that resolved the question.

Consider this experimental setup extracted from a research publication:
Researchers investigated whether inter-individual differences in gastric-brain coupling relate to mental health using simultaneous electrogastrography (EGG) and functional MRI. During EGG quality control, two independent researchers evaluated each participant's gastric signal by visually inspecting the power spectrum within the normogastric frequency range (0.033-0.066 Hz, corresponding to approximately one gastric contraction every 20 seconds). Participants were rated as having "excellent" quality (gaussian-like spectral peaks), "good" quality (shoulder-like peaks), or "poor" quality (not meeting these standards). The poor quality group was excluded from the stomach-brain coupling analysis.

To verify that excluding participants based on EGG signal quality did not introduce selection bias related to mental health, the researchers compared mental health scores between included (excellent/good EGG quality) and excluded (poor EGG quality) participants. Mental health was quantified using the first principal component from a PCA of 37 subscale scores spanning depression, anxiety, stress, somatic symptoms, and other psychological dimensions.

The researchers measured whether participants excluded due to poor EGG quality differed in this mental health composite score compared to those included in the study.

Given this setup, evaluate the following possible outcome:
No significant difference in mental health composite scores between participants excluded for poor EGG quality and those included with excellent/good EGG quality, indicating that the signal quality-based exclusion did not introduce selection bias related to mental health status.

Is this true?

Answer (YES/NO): YES